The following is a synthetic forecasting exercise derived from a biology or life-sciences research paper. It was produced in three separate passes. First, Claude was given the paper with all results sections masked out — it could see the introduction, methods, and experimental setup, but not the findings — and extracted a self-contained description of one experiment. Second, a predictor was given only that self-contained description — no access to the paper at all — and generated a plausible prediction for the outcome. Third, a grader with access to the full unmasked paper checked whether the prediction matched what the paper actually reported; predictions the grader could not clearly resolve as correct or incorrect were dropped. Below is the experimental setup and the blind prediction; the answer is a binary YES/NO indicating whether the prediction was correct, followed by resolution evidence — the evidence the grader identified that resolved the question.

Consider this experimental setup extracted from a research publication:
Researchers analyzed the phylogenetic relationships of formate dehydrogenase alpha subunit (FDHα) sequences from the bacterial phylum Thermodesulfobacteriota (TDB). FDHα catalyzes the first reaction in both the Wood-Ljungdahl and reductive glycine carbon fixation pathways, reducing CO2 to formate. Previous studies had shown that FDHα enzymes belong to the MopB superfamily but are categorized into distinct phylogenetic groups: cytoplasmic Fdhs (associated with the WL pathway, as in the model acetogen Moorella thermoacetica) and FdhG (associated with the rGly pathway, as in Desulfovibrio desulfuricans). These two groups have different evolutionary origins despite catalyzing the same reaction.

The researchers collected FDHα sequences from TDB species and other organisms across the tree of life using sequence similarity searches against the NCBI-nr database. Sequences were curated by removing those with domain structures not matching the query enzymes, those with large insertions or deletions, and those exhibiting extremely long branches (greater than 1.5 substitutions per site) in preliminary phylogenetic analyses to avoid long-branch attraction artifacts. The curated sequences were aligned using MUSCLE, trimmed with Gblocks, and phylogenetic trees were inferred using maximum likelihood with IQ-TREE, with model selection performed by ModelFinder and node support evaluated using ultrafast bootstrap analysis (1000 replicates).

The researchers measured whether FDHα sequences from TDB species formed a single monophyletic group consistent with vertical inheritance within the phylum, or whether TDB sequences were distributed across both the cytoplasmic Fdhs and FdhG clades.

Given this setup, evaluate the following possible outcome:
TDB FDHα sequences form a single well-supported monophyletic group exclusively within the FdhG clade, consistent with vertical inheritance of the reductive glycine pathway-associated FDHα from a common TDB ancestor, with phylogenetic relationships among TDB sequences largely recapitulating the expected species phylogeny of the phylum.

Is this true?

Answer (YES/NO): NO